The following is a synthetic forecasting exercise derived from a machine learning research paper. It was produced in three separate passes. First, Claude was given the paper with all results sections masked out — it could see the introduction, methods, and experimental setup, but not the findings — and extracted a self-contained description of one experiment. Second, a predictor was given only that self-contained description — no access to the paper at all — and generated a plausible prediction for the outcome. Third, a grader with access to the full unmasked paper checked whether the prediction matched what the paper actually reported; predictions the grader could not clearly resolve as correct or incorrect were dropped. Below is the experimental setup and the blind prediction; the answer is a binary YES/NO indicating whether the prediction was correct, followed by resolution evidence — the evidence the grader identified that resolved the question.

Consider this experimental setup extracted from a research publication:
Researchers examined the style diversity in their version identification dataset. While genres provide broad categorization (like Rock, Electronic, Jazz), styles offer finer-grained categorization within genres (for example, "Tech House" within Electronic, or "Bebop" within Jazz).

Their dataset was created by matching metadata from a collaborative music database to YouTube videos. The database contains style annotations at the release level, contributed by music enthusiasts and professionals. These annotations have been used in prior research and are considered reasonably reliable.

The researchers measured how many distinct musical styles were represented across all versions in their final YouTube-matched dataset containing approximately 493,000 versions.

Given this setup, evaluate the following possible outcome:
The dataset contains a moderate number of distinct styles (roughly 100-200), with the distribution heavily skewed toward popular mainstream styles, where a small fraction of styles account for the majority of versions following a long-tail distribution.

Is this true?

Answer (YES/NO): NO